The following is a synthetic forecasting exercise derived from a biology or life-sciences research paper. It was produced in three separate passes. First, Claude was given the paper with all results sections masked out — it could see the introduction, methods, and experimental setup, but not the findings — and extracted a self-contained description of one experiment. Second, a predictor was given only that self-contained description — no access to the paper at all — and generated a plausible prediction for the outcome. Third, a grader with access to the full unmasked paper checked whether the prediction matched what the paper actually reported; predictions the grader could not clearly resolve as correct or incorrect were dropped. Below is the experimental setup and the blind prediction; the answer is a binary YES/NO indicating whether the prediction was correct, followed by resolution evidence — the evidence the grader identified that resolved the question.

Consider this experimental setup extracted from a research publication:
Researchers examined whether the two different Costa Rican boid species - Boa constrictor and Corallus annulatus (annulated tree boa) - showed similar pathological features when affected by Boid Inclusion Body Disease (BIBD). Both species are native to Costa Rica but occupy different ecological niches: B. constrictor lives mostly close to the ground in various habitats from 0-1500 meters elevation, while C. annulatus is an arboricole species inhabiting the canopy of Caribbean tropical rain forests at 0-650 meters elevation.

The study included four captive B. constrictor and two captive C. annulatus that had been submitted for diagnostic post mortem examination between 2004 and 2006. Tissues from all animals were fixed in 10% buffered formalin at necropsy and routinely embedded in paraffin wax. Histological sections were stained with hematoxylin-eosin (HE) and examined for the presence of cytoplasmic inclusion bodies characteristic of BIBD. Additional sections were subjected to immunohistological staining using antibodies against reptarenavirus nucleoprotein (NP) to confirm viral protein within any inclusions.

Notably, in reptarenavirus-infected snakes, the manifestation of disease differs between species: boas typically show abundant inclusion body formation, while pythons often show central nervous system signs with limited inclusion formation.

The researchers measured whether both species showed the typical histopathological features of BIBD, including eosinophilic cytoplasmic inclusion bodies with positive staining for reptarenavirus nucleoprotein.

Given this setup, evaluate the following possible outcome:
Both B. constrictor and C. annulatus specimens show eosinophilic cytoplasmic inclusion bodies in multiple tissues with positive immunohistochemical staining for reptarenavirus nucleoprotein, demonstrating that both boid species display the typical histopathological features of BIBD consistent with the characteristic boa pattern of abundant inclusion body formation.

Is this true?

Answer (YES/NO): YES